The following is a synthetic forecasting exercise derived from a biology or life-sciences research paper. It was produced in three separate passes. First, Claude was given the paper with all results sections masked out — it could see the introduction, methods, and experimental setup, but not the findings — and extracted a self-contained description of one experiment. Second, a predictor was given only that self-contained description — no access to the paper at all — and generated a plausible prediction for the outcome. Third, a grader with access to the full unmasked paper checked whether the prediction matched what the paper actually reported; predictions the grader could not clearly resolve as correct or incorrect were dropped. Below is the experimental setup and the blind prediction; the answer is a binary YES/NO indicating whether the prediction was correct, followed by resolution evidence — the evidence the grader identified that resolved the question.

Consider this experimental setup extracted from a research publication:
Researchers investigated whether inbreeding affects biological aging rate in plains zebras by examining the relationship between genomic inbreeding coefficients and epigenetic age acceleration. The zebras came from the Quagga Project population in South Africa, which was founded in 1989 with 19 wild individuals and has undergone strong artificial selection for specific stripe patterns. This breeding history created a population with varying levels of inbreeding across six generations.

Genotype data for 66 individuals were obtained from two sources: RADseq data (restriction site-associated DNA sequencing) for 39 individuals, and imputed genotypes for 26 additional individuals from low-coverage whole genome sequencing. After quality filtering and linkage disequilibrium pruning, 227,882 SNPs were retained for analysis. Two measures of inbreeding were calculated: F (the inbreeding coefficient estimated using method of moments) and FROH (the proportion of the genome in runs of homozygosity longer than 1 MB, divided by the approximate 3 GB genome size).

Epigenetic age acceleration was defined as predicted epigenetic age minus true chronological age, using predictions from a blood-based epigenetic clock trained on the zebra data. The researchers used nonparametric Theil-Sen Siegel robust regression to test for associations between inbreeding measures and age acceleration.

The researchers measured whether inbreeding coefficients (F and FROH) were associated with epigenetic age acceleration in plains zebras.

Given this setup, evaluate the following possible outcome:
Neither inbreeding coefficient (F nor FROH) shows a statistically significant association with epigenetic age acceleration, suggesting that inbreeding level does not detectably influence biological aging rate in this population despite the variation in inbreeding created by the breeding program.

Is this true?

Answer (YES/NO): NO